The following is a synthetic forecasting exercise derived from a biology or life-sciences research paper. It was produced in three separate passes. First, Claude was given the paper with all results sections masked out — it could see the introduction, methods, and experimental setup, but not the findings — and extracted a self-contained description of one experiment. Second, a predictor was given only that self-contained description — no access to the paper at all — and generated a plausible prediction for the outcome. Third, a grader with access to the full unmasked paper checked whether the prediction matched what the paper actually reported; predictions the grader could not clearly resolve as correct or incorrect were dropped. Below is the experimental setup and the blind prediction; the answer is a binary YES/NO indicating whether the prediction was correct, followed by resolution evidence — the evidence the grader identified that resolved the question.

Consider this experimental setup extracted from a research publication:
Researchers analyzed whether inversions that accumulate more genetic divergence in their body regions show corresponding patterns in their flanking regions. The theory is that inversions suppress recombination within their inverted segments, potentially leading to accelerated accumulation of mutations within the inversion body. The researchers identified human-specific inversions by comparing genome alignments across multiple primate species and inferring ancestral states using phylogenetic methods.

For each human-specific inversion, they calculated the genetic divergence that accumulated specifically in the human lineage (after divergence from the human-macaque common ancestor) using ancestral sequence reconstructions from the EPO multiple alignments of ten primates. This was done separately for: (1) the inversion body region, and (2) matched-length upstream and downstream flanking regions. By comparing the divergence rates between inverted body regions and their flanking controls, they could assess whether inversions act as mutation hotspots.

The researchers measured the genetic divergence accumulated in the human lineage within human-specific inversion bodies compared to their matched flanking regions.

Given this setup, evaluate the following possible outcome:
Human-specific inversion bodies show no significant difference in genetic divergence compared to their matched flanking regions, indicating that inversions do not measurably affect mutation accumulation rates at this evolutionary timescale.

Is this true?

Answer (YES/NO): NO